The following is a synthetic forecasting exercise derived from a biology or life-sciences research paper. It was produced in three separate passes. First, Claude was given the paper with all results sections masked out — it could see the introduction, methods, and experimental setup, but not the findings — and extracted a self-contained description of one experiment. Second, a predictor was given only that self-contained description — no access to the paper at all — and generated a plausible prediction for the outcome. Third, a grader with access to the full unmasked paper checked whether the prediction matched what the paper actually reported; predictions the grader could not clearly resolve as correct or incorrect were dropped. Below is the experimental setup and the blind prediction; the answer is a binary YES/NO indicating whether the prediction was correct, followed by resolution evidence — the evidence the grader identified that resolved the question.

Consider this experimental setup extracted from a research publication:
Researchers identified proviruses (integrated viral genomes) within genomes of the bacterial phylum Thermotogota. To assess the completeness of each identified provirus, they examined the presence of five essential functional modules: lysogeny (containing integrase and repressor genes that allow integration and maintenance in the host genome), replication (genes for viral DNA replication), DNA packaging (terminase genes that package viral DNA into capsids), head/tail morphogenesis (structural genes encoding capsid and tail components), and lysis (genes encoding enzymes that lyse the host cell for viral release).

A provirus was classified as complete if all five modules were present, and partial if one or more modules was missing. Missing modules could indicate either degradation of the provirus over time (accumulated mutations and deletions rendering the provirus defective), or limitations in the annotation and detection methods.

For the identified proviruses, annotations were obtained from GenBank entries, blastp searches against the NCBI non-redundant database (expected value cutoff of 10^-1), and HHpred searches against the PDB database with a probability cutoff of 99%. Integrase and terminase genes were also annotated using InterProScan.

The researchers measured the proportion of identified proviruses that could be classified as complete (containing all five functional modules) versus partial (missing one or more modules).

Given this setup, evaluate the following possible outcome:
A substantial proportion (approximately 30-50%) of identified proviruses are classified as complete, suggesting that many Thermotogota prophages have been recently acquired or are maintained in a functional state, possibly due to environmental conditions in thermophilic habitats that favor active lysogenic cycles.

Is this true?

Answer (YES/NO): NO